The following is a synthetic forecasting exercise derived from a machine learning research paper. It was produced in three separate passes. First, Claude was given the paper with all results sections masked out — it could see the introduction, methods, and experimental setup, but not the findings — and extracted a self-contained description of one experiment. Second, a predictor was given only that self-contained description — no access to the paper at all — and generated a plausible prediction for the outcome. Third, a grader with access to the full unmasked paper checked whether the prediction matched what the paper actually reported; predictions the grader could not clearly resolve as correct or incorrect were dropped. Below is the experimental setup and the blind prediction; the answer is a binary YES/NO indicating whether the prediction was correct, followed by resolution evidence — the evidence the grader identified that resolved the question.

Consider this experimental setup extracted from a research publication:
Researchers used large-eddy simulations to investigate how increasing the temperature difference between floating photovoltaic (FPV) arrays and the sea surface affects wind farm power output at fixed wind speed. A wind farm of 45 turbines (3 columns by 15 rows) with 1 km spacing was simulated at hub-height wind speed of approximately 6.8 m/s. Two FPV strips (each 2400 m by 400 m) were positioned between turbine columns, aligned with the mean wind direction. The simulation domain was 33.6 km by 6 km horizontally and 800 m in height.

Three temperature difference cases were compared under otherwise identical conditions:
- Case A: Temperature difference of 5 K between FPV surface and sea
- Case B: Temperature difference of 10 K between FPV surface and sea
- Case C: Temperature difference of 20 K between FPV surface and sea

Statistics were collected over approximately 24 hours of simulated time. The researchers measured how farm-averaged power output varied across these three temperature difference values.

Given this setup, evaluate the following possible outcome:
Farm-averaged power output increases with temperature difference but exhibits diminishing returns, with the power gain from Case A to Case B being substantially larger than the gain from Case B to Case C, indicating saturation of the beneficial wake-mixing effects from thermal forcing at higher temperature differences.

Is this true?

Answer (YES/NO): NO